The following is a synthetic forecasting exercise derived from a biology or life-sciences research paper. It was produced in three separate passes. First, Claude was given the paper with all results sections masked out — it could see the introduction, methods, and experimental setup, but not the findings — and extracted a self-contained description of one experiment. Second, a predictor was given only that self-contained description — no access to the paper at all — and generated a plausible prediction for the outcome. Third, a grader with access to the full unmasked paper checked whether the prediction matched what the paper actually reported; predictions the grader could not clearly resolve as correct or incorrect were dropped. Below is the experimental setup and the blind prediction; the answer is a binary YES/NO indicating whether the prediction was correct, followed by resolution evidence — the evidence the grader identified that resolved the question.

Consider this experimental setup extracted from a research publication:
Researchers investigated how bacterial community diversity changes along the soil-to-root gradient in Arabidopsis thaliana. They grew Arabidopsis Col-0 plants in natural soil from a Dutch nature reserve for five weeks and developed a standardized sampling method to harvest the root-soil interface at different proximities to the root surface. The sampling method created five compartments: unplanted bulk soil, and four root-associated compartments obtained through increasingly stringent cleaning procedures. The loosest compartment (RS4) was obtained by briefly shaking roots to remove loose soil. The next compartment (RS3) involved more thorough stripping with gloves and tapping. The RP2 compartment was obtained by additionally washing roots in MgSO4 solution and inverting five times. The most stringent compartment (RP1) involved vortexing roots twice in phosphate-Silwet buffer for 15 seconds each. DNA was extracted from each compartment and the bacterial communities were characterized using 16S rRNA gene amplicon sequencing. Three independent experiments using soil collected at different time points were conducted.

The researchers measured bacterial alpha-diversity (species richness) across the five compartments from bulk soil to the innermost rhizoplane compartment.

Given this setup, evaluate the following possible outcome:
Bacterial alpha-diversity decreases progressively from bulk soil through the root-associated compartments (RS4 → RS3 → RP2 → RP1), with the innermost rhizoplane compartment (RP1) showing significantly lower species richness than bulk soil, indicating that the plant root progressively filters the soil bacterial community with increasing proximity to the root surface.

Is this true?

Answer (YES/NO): YES